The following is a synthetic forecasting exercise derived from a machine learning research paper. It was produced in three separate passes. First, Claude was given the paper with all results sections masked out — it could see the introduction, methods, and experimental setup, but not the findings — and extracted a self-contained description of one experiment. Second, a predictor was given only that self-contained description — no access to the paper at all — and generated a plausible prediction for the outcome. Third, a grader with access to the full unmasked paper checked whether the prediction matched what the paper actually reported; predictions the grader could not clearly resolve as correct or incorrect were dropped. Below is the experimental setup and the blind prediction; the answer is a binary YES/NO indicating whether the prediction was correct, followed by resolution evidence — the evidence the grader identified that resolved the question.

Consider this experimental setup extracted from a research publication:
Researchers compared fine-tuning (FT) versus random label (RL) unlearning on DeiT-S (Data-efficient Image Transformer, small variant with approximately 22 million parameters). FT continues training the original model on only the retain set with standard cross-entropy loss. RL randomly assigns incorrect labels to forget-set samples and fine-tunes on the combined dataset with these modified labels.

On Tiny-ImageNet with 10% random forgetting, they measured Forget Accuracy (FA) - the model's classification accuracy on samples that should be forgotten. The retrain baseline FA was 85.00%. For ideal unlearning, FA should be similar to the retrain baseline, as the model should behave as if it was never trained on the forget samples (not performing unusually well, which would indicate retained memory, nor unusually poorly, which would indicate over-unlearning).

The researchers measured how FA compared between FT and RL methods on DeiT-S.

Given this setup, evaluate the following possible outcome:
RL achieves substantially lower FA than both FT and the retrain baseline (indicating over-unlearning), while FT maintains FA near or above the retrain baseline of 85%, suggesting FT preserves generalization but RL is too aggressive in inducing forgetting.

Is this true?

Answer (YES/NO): NO